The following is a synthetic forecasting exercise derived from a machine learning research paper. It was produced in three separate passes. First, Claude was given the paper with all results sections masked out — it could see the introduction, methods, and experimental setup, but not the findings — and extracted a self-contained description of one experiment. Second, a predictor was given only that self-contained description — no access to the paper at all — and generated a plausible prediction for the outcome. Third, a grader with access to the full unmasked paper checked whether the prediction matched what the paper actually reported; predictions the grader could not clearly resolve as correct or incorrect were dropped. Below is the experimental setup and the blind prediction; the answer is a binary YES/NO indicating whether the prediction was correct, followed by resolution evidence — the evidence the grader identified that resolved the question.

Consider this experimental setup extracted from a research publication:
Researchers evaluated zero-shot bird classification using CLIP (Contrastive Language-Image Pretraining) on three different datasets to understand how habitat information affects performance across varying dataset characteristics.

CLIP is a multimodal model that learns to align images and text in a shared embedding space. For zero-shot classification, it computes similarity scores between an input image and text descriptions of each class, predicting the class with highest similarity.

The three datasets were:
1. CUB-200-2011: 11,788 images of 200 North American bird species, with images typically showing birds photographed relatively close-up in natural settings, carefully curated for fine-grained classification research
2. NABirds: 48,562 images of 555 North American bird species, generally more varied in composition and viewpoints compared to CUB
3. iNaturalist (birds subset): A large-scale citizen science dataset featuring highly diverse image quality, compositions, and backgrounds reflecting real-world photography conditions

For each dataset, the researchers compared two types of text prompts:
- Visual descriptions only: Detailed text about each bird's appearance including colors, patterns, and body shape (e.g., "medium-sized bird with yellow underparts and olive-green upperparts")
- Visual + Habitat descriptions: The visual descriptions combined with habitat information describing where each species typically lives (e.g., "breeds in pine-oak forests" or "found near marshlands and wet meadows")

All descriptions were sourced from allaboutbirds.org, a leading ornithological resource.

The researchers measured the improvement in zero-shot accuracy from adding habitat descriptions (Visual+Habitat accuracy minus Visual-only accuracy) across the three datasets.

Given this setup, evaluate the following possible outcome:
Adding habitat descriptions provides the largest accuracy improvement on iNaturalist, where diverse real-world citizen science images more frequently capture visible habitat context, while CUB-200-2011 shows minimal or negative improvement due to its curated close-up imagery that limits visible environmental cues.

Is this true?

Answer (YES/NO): NO